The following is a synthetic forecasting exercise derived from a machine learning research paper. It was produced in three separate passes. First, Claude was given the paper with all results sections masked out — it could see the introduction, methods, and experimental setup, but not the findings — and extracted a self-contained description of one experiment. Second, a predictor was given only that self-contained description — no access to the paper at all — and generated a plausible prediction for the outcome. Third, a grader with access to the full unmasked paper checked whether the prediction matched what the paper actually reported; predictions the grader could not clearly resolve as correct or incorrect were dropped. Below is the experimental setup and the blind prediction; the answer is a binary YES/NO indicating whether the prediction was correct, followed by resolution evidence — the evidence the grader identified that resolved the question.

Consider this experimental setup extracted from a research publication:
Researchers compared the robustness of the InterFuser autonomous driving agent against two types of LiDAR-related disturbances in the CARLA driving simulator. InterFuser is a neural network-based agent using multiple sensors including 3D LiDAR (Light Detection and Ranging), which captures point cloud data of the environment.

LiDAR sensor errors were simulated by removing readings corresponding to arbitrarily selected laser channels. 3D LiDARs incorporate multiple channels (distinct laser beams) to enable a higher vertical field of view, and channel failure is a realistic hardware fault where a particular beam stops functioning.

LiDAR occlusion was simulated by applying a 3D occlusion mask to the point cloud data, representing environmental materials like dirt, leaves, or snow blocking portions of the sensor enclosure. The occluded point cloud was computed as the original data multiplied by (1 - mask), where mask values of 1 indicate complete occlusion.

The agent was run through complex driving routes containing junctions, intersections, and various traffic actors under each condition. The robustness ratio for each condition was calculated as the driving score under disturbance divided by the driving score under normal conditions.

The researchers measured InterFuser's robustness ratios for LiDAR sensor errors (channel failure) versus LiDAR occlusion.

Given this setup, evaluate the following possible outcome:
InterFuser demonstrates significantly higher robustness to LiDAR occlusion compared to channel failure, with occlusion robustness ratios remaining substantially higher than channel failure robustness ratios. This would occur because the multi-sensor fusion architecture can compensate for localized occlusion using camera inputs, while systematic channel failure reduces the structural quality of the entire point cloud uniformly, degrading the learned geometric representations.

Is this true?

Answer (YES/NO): NO